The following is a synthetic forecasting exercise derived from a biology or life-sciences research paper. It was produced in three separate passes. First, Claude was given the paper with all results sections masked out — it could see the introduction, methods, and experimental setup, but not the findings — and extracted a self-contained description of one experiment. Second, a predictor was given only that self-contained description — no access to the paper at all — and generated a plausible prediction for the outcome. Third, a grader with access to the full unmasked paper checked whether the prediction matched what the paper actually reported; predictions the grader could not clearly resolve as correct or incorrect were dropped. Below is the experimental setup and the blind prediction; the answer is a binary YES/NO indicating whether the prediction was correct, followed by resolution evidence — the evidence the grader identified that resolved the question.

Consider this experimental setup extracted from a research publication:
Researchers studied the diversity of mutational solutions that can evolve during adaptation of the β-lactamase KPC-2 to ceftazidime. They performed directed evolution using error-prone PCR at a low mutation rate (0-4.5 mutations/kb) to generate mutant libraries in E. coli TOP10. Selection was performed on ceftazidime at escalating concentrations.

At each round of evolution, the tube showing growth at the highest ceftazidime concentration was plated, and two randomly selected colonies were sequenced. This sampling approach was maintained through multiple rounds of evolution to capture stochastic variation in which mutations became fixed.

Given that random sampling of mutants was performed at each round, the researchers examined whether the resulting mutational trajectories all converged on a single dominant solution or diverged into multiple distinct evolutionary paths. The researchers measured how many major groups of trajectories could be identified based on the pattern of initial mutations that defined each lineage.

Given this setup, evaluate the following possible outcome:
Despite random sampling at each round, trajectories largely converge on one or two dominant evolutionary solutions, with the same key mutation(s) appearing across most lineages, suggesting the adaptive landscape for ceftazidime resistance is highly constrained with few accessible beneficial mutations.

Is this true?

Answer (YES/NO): NO